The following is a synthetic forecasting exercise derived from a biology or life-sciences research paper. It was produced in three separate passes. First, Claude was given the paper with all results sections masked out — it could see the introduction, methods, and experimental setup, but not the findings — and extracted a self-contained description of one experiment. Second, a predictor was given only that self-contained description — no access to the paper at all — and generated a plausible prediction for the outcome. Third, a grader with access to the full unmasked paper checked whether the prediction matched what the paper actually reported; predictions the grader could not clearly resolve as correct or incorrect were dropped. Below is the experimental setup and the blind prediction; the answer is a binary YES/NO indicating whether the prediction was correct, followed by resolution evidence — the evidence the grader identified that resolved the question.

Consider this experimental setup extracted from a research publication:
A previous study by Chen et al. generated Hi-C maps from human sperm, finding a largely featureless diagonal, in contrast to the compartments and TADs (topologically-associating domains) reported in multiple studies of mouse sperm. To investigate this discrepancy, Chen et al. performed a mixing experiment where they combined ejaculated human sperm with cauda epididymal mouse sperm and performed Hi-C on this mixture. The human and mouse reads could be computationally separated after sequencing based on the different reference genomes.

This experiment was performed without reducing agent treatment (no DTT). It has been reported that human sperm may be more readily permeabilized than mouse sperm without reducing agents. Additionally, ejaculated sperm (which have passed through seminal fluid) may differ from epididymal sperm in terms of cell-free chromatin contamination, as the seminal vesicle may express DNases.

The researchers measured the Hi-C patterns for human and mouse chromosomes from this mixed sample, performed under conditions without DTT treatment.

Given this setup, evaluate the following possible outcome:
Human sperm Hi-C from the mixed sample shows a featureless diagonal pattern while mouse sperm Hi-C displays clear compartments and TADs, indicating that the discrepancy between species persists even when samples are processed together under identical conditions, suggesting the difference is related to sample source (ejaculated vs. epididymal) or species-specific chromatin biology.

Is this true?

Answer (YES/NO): YES